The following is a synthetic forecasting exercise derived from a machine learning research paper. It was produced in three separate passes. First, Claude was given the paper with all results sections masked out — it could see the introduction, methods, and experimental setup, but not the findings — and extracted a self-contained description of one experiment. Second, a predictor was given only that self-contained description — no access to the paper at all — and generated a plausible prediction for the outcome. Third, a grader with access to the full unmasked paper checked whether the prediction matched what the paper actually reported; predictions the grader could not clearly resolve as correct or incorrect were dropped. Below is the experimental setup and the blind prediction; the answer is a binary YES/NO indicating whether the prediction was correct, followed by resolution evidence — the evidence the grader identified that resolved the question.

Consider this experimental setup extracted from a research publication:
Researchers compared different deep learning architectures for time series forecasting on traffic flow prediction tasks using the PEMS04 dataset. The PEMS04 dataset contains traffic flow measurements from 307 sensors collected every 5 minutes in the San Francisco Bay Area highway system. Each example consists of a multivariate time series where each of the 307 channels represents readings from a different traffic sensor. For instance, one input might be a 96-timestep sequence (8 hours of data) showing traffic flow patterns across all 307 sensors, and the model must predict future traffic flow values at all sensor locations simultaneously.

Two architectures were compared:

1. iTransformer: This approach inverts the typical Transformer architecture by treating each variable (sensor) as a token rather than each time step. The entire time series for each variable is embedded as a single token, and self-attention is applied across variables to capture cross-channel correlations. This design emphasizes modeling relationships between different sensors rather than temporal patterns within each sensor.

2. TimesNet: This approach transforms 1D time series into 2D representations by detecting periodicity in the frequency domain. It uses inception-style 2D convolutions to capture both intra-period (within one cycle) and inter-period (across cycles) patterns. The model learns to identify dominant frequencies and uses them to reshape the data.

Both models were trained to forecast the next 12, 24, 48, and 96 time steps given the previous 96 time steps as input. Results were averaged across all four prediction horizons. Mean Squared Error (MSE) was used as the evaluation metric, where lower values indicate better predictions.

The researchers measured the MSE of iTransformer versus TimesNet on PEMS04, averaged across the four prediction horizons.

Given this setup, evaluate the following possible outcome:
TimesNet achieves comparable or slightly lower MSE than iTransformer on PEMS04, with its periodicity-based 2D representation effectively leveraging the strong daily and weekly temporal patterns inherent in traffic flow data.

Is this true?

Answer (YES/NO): NO